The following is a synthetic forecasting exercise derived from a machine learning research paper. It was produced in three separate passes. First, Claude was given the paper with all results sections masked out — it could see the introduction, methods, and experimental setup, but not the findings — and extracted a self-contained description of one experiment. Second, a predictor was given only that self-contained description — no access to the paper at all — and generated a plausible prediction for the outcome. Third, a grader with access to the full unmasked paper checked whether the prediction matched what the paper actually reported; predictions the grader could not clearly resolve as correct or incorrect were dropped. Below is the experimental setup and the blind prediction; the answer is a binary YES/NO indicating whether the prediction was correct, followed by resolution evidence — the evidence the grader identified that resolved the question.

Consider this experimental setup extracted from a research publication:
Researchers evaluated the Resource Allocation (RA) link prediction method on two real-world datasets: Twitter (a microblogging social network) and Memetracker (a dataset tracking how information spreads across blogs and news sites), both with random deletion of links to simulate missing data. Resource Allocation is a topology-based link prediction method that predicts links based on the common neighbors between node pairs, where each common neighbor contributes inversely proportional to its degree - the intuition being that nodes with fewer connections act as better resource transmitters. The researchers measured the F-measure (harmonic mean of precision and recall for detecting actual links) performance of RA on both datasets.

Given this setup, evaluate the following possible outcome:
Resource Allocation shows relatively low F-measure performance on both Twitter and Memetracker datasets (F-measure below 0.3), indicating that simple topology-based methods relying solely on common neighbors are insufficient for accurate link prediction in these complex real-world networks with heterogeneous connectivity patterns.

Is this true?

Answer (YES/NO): NO